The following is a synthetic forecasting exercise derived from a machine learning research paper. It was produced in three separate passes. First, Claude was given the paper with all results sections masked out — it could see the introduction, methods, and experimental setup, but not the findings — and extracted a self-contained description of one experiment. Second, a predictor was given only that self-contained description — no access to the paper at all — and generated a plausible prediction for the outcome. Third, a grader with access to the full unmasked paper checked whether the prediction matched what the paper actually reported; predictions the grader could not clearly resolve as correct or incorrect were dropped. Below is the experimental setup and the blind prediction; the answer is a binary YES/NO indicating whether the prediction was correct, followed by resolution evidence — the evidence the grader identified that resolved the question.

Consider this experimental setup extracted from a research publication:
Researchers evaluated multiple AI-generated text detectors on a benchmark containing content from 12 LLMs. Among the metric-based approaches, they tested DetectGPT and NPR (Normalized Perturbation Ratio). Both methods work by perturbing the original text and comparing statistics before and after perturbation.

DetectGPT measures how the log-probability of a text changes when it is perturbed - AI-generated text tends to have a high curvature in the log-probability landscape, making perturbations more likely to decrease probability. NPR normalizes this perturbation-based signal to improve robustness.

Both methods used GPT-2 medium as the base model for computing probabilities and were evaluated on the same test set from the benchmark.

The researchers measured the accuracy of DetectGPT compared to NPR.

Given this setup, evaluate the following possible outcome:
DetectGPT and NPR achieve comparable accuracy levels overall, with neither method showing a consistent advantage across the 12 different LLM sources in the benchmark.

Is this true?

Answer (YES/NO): NO